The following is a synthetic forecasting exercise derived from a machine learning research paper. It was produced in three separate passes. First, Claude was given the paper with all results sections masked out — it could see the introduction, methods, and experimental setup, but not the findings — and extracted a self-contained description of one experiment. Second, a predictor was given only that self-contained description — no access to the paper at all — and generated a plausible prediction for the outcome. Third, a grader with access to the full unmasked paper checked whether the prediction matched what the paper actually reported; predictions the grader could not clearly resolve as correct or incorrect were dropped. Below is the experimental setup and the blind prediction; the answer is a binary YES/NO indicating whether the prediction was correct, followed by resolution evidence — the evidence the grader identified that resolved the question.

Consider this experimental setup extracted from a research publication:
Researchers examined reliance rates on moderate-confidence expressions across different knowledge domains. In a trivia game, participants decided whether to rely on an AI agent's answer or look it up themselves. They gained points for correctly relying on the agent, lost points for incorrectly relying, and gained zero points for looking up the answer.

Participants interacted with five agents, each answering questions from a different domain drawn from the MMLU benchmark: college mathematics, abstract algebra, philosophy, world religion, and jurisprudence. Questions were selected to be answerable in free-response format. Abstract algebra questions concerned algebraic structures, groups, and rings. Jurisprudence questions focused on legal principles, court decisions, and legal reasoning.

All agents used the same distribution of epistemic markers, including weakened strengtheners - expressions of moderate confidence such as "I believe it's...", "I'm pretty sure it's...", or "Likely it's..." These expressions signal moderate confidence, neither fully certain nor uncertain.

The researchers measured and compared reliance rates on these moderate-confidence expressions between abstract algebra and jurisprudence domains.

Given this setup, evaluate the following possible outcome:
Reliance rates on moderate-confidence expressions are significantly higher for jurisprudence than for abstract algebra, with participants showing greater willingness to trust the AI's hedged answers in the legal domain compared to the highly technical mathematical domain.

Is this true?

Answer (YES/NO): NO